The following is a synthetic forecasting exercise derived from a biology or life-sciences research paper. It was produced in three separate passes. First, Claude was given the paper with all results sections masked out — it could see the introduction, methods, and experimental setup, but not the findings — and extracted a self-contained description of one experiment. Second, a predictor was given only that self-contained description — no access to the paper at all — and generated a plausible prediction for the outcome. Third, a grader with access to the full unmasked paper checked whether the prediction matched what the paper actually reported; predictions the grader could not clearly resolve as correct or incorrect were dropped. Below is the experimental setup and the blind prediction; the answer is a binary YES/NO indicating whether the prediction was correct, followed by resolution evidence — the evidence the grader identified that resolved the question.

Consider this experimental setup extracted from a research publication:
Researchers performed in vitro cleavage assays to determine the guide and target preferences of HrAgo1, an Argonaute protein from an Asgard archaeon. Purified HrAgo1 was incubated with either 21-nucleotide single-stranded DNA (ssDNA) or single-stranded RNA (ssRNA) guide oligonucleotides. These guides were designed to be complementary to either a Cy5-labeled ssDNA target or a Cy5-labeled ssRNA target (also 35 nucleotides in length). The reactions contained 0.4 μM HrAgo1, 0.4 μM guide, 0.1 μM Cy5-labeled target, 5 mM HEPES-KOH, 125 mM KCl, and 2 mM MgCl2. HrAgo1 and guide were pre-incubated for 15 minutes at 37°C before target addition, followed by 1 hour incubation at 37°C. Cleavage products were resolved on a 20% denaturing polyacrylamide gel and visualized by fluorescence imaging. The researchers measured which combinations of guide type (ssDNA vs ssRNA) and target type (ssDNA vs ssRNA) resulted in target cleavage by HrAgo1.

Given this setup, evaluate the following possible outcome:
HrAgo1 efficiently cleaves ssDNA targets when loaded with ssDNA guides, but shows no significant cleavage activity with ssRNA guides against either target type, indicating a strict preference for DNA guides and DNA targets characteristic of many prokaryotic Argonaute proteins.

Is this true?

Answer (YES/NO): NO